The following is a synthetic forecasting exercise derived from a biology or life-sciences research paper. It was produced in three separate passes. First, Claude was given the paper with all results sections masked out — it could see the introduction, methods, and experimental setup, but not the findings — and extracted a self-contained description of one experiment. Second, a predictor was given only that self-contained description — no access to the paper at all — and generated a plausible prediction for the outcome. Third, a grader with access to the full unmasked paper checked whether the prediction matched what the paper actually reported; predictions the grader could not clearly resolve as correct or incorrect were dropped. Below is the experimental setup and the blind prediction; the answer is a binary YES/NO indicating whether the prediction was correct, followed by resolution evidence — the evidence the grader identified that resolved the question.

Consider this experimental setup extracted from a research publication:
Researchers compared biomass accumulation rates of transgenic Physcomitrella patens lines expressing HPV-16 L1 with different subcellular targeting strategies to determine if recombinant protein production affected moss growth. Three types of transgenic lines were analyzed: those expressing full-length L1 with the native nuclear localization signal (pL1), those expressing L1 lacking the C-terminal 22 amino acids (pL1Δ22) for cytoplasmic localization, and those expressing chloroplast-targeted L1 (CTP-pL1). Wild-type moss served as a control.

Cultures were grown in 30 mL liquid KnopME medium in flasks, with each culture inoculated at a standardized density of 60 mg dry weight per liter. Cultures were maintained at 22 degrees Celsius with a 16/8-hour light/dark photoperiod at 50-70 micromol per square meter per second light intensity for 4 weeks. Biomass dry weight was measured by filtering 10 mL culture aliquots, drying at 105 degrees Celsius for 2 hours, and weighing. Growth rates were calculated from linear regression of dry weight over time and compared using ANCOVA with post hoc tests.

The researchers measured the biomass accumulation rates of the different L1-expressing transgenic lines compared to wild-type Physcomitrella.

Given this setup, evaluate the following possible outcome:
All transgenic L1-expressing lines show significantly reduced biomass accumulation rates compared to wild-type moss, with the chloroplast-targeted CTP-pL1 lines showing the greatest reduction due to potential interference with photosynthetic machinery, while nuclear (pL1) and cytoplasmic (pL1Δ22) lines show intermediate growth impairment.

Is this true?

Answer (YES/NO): NO